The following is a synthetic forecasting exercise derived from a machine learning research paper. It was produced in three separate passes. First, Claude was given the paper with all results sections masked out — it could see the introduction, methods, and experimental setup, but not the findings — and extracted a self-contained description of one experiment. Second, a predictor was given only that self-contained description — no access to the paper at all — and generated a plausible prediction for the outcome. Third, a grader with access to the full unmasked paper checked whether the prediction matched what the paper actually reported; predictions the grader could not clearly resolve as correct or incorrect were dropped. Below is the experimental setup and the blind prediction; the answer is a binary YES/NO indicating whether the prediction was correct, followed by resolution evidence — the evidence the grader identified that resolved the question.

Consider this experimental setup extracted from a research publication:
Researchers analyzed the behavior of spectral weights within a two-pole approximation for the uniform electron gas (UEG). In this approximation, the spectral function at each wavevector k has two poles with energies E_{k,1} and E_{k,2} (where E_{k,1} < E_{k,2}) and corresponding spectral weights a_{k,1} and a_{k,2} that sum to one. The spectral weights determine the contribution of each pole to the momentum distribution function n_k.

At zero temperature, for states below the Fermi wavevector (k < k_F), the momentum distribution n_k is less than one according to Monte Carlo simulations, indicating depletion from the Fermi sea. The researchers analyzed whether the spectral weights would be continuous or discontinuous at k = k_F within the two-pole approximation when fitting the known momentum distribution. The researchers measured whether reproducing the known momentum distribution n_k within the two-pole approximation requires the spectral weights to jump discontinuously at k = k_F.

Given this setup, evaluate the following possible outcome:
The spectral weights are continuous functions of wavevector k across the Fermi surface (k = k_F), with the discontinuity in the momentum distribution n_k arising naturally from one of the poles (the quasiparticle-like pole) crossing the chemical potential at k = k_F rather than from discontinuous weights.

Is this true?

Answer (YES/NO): NO